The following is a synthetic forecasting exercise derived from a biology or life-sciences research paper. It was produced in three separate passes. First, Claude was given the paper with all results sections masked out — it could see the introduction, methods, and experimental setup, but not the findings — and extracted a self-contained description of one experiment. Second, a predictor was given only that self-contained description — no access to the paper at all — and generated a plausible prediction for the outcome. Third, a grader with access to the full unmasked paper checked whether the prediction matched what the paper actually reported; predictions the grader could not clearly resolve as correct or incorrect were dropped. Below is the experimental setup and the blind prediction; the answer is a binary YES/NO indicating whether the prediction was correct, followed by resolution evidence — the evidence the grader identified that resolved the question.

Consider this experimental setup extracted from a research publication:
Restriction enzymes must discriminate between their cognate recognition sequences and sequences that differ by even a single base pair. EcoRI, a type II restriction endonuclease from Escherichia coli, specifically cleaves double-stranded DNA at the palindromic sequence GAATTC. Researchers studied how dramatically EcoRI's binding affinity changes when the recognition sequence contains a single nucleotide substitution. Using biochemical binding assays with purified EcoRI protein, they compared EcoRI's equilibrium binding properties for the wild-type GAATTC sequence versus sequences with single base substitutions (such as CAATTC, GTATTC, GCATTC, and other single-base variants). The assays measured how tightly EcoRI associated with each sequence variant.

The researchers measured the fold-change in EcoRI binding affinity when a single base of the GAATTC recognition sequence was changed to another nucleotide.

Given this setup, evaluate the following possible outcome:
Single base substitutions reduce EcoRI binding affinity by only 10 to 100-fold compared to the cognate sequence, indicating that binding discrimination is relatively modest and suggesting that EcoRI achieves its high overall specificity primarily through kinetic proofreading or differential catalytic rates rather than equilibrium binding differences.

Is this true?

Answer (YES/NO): NO